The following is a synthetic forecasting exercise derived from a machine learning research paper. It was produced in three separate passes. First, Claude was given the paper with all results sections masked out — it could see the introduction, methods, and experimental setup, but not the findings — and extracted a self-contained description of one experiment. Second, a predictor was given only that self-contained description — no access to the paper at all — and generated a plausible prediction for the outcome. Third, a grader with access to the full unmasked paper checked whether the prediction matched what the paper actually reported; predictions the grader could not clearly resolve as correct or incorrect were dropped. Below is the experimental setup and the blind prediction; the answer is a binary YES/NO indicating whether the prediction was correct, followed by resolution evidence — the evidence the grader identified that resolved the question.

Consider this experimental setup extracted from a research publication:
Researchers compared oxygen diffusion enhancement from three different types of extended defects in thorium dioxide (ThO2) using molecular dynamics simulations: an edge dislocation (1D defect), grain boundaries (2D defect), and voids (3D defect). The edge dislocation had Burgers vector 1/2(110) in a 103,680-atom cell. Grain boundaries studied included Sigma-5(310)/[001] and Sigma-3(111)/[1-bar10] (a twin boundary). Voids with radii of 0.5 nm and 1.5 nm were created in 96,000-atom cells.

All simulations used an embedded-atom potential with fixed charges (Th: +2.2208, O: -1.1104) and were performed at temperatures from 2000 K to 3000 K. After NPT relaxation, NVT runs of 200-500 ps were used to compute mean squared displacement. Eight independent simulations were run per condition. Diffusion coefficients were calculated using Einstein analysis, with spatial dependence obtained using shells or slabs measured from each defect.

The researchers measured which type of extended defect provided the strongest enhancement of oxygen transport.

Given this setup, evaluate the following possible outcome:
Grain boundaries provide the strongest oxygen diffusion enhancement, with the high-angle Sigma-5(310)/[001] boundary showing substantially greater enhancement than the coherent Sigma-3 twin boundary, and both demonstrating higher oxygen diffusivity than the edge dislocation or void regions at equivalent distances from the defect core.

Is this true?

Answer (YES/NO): NO